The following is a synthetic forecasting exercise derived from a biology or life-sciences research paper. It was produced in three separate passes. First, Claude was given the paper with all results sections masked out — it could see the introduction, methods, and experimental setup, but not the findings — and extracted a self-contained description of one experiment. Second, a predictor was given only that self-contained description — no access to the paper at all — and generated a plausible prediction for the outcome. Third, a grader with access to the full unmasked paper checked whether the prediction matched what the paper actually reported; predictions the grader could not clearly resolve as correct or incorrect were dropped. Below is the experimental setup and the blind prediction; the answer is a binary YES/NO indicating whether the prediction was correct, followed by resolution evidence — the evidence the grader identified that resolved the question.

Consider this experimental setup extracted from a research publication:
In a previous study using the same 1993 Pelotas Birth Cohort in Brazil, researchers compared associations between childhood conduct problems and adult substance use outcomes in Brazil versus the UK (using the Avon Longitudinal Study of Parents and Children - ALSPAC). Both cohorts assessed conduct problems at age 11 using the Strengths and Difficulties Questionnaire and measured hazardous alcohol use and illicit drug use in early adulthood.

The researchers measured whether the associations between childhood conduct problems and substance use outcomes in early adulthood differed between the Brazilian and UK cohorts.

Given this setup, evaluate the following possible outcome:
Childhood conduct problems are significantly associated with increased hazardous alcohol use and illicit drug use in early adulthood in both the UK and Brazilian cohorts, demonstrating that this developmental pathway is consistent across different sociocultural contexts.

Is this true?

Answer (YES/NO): NO